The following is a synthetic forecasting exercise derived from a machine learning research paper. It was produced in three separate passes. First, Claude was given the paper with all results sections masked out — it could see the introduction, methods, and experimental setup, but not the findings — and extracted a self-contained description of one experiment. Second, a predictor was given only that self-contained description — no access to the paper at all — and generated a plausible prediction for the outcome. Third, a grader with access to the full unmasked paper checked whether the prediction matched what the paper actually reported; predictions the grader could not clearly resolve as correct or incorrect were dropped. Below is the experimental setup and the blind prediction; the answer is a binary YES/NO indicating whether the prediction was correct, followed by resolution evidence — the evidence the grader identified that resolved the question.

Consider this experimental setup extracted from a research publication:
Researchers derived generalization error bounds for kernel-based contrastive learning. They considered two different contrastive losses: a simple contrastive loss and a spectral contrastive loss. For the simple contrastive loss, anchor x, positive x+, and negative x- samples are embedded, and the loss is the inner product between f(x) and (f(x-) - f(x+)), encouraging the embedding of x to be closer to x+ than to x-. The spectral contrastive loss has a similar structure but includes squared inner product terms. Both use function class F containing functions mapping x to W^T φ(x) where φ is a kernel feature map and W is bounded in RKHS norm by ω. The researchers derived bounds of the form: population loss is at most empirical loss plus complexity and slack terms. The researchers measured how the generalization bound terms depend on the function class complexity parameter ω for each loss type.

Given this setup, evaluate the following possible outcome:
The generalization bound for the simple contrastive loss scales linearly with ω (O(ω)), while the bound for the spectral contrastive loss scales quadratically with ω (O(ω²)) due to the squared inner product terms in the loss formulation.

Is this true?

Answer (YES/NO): NO